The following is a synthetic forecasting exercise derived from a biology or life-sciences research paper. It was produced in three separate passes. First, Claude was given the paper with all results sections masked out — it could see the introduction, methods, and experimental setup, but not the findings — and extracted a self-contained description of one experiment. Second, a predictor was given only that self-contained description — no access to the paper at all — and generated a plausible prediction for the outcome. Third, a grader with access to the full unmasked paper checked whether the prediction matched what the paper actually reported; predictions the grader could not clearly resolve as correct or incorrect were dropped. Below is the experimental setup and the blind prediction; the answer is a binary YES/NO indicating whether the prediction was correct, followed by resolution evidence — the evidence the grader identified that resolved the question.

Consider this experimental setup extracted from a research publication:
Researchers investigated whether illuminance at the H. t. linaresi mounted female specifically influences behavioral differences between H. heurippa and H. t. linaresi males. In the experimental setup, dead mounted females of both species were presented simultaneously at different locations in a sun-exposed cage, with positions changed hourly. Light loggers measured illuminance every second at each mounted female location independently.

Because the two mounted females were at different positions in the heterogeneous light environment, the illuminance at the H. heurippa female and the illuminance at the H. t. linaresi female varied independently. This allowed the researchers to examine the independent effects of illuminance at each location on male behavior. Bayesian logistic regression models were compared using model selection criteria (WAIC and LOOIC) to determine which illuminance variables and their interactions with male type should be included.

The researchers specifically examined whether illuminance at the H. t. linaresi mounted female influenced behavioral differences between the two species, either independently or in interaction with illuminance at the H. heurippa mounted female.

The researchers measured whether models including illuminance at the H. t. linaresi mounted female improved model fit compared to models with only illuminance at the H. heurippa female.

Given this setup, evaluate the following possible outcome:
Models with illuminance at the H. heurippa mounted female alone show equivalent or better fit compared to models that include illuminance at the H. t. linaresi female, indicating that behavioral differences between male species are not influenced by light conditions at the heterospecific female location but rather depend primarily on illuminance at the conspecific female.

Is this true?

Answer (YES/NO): YES